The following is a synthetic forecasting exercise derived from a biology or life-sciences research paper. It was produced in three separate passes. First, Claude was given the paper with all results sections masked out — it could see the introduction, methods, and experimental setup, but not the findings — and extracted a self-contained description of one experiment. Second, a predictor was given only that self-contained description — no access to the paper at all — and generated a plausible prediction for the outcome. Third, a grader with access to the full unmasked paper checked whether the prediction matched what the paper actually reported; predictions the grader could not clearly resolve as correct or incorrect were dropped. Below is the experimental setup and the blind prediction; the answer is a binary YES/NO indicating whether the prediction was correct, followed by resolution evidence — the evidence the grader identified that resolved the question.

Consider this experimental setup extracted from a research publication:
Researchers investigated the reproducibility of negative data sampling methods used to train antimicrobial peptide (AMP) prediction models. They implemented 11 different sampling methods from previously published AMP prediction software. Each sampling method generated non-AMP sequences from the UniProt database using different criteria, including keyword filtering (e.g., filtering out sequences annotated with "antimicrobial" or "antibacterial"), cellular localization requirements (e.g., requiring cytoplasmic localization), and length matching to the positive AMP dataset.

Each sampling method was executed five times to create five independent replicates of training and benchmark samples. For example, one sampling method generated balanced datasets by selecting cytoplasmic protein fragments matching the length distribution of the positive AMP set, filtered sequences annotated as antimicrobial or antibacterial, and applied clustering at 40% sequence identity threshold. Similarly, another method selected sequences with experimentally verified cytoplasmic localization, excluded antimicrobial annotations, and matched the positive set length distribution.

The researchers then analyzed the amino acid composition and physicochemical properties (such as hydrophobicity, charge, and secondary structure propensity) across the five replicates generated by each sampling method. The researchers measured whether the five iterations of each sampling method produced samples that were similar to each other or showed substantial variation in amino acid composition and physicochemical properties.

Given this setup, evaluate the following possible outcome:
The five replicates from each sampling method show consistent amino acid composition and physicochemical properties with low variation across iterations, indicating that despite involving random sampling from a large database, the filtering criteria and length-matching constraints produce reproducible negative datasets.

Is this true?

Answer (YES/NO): YES